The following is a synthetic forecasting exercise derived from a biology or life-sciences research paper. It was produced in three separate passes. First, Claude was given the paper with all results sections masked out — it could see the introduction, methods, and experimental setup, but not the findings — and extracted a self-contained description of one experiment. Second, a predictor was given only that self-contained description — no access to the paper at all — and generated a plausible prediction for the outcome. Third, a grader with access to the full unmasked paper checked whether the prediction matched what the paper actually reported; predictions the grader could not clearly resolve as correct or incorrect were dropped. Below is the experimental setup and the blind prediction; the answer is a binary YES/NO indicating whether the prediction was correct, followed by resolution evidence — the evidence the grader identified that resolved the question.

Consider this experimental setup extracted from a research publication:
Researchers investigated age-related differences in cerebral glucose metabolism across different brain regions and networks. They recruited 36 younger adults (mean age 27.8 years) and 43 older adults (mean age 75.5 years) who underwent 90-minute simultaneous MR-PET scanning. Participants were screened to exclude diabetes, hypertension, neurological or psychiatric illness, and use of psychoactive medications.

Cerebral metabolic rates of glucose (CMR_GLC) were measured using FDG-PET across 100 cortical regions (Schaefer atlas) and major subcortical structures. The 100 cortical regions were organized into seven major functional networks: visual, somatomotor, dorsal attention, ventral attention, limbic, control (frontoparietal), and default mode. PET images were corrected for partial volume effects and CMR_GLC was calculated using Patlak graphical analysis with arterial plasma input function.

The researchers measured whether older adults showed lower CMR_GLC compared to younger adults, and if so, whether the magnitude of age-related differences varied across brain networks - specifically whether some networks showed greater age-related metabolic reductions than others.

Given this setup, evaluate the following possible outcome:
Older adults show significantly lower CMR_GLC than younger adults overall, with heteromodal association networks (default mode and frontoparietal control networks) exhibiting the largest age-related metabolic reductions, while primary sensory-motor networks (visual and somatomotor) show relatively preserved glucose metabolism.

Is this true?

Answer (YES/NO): NO